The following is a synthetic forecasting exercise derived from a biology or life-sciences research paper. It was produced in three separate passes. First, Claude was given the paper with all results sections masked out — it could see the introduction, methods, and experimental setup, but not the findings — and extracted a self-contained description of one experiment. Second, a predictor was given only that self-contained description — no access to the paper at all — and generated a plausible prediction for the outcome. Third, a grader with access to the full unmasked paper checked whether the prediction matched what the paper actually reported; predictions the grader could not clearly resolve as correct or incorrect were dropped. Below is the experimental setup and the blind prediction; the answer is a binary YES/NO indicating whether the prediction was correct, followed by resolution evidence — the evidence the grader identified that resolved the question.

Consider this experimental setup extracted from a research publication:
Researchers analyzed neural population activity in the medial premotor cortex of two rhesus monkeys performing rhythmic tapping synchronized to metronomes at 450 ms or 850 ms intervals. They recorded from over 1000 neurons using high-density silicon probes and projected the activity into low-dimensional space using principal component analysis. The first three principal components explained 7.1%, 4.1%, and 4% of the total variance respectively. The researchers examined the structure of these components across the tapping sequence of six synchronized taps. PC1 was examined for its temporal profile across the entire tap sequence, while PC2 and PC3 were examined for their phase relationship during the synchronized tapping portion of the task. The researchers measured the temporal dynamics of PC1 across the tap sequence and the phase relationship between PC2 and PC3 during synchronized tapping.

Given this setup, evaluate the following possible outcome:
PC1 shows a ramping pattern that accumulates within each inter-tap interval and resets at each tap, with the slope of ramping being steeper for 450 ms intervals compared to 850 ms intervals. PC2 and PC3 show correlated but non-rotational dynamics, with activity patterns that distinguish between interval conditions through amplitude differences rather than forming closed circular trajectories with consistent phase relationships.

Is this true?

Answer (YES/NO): NO